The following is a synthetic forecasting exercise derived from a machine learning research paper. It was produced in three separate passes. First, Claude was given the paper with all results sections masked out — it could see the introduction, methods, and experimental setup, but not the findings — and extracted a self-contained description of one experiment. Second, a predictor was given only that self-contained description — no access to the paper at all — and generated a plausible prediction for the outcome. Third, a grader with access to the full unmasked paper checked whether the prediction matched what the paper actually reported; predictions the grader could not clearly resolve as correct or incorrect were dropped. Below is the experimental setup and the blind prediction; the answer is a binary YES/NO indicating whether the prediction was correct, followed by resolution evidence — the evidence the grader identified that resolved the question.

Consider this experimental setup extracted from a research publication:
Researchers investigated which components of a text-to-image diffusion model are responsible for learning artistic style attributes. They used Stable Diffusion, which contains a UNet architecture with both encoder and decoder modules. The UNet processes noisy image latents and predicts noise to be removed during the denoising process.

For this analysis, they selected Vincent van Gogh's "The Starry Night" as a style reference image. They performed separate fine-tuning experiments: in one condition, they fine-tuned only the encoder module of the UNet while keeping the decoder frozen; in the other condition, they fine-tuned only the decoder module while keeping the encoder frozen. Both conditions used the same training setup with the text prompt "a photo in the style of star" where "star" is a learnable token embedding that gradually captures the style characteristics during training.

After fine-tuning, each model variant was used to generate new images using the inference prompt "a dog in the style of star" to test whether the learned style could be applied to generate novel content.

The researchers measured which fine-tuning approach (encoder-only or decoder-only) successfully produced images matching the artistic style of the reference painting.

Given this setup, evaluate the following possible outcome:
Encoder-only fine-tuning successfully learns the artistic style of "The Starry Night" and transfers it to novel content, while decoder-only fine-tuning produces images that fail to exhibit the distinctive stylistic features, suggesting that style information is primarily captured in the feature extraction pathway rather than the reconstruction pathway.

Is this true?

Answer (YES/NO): NO